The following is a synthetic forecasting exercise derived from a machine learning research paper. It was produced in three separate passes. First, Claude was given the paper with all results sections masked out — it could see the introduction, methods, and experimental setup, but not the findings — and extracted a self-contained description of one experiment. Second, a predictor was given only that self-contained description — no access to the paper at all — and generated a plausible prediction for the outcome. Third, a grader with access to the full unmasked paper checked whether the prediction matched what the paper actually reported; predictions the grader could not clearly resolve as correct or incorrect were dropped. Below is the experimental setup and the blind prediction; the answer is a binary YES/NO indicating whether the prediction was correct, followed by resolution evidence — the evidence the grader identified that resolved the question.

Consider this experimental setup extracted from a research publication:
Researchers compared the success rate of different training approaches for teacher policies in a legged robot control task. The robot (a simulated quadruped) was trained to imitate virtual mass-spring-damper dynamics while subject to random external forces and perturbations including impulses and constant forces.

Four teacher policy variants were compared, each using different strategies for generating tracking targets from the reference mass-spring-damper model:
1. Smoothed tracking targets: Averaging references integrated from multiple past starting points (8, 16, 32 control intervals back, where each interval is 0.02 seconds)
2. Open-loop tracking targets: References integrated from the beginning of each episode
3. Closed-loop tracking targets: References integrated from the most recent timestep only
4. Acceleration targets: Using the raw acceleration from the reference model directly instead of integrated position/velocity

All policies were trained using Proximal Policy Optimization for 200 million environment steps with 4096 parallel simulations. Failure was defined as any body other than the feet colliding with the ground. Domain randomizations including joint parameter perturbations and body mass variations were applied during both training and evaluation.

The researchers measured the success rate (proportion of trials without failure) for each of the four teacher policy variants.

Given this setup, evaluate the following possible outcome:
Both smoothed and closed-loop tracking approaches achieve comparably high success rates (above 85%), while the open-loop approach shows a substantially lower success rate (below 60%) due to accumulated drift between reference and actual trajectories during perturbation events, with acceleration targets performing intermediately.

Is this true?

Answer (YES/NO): NO